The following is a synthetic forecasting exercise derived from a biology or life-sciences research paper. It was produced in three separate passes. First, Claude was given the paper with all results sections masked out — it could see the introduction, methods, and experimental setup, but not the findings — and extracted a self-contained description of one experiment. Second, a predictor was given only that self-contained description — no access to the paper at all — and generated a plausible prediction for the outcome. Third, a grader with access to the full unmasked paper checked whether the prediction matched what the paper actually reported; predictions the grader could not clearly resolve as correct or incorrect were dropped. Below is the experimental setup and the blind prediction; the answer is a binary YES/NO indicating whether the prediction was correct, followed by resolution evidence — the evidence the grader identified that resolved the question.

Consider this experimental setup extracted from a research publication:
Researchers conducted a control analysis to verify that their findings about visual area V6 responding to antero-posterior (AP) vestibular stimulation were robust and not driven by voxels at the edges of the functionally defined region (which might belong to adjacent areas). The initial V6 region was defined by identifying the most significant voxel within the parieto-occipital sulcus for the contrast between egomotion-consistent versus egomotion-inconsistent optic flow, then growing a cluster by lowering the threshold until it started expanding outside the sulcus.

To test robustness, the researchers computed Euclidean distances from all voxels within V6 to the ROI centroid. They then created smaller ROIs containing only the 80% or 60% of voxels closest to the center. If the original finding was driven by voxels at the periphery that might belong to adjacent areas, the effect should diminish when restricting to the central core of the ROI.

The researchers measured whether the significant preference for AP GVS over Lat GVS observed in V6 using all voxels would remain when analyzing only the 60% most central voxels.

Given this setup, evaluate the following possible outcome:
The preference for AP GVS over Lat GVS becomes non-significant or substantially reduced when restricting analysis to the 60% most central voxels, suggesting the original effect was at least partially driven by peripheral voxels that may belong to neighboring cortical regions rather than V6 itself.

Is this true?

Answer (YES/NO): NO